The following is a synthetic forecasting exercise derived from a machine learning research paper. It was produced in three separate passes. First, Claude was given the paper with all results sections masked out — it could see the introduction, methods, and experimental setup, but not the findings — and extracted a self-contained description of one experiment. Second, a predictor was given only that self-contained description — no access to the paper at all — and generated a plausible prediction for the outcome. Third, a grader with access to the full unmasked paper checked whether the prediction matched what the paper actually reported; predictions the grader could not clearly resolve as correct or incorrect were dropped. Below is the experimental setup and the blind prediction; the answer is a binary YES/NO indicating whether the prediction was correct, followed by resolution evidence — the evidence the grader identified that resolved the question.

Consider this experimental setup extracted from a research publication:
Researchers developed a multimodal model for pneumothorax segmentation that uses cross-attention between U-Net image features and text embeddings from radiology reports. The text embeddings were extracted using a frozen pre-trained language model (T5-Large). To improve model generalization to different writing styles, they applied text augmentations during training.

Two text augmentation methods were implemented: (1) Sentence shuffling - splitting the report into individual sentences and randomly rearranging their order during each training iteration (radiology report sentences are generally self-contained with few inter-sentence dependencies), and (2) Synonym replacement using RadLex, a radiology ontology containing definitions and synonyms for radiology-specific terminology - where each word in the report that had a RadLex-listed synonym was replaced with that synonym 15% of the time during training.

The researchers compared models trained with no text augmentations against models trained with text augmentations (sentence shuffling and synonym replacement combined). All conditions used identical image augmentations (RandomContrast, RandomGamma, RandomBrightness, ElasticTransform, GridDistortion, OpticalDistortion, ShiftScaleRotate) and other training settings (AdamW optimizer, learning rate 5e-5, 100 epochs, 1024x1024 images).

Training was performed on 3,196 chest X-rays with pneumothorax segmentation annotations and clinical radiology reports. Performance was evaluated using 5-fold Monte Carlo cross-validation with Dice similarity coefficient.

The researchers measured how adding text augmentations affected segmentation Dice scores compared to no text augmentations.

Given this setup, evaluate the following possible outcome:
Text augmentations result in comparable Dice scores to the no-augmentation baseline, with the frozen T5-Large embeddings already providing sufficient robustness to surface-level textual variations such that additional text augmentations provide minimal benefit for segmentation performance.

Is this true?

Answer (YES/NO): YES